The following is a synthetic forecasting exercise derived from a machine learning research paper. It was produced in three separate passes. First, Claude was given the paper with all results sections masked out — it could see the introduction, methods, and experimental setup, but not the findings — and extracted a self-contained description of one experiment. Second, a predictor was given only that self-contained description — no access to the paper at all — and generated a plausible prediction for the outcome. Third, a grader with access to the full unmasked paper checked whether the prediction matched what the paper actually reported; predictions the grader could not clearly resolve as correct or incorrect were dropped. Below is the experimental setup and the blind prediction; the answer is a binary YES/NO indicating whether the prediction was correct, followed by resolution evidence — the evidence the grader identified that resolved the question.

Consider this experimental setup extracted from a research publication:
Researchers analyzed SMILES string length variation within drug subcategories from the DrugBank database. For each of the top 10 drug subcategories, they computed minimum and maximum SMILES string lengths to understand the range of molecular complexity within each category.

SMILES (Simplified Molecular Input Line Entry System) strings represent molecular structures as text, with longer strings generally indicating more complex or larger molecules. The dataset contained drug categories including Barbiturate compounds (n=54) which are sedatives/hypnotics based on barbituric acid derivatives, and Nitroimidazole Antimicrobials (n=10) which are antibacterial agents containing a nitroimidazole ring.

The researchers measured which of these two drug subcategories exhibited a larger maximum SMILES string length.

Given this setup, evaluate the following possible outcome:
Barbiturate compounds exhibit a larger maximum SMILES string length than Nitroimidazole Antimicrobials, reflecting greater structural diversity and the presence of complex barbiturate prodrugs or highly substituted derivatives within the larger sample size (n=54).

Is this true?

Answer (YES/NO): NO